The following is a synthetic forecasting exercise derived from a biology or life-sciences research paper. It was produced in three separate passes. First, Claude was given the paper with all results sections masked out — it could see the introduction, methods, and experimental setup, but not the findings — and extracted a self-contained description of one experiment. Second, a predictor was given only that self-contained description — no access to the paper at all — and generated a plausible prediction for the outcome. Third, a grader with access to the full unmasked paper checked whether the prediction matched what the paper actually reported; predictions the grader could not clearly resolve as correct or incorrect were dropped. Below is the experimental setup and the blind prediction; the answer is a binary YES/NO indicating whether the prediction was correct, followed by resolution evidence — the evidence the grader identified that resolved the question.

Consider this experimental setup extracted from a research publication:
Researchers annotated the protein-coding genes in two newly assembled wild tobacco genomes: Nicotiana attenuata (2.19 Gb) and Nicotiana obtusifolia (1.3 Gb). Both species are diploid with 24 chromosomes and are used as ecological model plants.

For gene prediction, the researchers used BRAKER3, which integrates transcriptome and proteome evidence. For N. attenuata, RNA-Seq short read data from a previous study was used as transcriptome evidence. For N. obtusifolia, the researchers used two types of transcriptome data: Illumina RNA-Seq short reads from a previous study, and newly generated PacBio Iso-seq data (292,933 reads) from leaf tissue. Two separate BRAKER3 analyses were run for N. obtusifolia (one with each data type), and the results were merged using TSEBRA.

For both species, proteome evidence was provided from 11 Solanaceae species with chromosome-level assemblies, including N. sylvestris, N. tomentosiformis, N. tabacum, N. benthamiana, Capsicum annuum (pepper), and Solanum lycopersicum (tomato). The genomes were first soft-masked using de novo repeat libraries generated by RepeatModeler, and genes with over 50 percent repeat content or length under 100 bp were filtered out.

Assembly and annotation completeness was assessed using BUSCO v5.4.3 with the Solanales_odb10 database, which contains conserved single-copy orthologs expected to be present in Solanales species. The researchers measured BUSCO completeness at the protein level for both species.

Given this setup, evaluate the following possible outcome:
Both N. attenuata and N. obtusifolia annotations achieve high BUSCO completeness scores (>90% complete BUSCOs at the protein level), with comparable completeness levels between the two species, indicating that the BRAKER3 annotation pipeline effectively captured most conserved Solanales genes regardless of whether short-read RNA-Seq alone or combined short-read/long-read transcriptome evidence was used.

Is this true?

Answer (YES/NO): YES